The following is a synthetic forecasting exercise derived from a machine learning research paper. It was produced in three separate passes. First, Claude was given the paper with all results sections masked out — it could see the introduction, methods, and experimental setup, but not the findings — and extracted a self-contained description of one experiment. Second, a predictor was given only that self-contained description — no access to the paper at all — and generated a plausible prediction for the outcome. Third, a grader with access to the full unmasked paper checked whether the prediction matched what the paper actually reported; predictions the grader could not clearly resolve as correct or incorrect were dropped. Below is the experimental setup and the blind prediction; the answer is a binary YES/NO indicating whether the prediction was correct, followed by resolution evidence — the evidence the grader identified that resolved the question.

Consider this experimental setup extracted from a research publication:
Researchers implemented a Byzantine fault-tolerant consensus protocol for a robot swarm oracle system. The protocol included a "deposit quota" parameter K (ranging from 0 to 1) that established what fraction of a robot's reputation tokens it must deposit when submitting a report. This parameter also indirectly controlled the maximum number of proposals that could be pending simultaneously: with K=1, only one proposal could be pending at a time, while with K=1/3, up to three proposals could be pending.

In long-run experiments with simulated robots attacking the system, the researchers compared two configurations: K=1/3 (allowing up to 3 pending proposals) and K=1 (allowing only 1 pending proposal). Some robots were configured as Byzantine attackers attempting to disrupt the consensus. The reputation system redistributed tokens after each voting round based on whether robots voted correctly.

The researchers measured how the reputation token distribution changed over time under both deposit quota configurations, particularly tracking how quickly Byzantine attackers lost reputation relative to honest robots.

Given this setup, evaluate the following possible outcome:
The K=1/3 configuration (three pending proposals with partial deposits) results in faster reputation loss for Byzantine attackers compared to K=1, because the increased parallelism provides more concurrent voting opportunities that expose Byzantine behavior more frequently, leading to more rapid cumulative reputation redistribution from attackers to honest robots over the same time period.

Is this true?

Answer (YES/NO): NO